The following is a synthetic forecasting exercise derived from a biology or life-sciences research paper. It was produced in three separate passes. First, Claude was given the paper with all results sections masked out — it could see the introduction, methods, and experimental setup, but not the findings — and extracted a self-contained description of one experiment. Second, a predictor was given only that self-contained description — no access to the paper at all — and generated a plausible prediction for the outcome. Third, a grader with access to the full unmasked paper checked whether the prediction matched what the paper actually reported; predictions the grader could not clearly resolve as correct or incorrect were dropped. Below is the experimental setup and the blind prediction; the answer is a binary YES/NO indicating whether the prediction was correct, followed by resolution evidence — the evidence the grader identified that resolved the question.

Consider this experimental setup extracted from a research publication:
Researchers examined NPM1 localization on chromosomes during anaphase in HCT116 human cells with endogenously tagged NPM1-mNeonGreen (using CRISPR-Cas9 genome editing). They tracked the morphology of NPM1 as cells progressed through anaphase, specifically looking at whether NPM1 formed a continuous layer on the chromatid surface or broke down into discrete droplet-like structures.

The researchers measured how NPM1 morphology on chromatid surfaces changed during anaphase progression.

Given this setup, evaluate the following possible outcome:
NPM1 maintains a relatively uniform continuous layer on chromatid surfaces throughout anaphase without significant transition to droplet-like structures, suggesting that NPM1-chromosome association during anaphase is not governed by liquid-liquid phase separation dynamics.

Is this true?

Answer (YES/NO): NO